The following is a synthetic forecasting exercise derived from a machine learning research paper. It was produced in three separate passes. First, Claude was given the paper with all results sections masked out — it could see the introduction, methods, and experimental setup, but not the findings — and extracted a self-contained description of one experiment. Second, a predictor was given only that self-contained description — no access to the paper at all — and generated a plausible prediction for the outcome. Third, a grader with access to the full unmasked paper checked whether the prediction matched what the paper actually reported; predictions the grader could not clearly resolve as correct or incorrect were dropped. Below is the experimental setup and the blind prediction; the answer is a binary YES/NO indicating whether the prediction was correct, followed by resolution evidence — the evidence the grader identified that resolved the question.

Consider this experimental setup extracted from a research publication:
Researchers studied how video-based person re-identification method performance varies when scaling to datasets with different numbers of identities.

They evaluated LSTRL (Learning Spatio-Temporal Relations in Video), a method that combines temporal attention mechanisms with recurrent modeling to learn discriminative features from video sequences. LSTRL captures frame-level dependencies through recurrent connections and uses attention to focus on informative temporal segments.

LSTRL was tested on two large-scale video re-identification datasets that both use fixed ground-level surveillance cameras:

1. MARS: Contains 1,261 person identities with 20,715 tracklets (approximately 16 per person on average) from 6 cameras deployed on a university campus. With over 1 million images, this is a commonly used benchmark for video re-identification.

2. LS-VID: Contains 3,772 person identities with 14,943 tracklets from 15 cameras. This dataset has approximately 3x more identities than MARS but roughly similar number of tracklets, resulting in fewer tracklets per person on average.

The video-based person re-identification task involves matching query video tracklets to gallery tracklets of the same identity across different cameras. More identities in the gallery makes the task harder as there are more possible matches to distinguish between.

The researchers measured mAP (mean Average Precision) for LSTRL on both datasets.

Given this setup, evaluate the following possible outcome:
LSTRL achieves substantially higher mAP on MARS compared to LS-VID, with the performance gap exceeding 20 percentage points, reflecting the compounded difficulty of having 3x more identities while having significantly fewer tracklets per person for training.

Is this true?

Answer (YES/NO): NO